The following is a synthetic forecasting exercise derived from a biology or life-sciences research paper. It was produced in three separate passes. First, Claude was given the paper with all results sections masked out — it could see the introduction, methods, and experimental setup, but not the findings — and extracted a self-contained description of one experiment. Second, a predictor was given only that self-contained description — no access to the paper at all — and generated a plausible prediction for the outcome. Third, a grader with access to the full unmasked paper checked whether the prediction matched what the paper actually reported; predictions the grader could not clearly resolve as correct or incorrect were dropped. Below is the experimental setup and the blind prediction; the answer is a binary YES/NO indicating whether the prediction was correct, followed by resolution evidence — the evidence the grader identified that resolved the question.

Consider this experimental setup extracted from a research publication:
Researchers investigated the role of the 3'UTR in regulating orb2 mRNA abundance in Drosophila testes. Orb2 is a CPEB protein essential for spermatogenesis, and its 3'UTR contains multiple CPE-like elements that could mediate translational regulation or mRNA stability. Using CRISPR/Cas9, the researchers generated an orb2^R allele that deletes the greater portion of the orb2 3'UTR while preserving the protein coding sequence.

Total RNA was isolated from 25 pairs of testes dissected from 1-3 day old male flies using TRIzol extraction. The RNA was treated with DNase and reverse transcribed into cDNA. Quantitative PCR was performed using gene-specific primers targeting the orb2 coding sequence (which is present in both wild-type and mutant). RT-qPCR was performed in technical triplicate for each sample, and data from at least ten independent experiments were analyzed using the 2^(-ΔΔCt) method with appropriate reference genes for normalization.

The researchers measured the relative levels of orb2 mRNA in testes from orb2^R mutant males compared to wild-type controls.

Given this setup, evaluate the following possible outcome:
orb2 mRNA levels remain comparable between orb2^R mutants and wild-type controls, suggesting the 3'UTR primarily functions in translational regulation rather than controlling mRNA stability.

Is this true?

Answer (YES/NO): NO